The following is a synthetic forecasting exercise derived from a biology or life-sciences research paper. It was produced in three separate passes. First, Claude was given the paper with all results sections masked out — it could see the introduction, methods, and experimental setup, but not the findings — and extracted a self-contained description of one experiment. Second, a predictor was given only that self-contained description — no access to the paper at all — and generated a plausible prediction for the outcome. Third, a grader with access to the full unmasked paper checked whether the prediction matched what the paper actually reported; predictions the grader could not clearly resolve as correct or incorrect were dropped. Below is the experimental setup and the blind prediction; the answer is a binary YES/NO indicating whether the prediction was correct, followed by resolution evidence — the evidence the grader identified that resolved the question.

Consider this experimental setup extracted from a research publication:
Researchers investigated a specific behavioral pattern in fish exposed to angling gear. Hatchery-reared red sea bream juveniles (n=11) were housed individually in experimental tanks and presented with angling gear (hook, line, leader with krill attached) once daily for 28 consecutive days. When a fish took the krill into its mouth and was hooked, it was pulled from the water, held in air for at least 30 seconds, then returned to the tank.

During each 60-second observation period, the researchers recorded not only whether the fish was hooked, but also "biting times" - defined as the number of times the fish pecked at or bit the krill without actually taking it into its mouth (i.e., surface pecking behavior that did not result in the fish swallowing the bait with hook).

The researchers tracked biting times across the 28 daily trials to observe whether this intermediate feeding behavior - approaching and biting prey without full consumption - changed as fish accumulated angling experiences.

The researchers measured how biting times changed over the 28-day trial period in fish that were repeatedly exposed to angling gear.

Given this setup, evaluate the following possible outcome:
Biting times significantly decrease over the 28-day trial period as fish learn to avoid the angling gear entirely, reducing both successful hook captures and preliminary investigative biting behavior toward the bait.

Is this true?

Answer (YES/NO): NO